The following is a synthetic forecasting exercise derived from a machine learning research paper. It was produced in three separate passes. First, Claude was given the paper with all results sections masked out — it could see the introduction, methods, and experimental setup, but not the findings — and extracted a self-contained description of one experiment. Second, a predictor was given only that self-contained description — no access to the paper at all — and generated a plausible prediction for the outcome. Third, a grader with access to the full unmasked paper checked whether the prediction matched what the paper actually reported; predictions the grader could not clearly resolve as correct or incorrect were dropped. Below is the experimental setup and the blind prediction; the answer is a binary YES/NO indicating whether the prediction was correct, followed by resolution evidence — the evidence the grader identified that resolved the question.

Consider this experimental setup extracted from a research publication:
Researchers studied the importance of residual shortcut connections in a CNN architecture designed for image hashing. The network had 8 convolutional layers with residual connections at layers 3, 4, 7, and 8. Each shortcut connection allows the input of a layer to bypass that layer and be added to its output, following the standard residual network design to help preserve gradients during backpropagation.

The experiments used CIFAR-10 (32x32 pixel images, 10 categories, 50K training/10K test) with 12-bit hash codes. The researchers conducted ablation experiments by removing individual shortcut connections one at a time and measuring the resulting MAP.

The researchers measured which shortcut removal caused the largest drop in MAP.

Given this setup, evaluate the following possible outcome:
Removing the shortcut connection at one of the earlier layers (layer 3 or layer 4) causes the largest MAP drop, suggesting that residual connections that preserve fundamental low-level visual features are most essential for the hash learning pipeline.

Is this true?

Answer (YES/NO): NO